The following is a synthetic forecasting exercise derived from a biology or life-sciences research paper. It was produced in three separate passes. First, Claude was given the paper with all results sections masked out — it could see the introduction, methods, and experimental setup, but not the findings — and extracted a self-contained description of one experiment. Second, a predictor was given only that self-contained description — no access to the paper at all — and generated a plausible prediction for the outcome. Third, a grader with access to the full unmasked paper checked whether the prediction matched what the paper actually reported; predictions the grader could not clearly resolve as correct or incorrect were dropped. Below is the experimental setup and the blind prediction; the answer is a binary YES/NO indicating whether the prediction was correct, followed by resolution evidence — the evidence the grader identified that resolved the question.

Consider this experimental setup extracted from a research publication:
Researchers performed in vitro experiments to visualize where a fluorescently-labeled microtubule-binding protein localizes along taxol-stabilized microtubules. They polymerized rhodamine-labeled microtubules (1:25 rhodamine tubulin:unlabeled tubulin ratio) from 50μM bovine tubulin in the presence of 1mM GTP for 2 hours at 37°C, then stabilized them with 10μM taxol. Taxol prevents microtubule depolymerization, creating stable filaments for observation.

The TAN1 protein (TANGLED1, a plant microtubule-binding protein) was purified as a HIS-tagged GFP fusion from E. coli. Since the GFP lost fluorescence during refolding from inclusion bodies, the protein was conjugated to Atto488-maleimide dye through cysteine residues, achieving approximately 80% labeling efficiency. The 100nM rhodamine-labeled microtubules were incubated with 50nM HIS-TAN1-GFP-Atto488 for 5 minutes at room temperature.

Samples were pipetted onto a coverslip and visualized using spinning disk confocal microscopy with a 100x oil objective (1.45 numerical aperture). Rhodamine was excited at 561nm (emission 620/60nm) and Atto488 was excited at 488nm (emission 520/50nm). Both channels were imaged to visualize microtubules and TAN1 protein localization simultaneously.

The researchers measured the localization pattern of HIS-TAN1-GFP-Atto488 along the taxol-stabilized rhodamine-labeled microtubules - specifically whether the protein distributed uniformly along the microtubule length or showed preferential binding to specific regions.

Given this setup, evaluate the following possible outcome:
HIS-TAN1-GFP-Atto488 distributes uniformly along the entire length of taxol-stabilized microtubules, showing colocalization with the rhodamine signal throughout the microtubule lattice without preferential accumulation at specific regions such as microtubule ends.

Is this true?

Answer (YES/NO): YES